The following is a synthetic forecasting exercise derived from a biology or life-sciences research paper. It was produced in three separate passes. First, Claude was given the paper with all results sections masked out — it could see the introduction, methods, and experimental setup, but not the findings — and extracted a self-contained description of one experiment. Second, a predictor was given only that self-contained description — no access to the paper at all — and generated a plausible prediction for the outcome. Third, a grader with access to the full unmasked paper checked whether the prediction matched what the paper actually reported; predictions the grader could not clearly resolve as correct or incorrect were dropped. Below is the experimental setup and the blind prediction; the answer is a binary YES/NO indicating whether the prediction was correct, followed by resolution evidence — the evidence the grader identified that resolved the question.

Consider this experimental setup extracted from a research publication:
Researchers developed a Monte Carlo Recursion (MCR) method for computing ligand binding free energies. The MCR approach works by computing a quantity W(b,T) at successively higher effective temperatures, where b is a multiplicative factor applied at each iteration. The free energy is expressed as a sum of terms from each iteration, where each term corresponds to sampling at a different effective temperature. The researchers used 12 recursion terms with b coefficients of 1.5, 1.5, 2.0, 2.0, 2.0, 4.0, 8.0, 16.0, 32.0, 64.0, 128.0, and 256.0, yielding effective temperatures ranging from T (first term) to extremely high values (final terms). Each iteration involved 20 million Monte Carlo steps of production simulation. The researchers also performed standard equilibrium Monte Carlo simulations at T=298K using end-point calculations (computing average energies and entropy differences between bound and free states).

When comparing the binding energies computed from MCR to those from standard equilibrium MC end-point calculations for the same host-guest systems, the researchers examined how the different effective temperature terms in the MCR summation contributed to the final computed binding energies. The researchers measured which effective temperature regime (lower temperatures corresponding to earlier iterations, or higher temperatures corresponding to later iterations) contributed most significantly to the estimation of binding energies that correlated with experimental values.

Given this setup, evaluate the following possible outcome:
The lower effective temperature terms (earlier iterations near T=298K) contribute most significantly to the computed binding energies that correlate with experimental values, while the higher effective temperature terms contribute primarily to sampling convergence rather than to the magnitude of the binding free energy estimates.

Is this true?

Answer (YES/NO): YES